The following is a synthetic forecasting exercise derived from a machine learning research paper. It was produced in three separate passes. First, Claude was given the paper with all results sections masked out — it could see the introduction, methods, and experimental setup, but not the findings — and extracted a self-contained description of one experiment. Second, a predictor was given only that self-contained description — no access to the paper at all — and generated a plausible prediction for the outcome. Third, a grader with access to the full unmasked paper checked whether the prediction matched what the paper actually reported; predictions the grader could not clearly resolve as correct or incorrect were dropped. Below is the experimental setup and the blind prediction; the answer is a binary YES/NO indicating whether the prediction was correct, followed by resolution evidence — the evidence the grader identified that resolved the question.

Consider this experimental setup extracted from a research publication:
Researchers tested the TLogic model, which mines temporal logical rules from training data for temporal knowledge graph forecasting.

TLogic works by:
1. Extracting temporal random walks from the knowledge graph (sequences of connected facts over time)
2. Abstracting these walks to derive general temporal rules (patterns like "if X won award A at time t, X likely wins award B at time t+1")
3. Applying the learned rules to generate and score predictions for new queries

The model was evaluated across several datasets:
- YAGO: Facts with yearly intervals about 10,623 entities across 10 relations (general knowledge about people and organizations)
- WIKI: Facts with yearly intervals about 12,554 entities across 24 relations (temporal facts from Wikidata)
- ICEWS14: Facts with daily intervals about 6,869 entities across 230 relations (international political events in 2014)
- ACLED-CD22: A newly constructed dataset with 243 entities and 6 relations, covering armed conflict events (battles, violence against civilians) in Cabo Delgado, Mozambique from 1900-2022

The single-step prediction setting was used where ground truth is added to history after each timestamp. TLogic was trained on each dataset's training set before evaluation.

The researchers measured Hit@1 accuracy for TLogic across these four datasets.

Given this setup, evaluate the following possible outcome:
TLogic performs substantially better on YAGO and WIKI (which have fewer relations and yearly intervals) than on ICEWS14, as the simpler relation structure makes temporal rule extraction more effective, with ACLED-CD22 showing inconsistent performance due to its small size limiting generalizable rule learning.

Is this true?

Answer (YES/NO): NO